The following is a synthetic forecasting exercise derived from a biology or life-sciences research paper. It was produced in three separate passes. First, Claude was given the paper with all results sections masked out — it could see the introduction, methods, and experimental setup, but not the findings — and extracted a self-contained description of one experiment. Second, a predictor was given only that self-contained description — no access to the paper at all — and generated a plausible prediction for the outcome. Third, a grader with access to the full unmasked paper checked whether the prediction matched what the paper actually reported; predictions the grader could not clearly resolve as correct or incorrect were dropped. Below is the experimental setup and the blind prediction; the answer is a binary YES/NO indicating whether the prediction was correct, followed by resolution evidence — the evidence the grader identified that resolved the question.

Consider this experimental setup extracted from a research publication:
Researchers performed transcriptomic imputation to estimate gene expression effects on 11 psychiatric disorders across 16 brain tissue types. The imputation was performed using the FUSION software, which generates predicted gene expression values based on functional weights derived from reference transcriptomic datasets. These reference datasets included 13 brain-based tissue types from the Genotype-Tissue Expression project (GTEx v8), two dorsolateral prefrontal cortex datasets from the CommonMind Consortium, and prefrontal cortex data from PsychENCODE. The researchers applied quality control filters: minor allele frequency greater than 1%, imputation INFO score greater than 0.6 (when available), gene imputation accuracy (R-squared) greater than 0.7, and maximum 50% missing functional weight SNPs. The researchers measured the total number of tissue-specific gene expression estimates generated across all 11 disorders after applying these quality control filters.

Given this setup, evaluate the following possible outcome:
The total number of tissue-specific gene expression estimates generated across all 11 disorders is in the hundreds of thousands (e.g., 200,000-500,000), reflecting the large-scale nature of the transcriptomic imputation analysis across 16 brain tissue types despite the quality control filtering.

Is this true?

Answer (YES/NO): NO